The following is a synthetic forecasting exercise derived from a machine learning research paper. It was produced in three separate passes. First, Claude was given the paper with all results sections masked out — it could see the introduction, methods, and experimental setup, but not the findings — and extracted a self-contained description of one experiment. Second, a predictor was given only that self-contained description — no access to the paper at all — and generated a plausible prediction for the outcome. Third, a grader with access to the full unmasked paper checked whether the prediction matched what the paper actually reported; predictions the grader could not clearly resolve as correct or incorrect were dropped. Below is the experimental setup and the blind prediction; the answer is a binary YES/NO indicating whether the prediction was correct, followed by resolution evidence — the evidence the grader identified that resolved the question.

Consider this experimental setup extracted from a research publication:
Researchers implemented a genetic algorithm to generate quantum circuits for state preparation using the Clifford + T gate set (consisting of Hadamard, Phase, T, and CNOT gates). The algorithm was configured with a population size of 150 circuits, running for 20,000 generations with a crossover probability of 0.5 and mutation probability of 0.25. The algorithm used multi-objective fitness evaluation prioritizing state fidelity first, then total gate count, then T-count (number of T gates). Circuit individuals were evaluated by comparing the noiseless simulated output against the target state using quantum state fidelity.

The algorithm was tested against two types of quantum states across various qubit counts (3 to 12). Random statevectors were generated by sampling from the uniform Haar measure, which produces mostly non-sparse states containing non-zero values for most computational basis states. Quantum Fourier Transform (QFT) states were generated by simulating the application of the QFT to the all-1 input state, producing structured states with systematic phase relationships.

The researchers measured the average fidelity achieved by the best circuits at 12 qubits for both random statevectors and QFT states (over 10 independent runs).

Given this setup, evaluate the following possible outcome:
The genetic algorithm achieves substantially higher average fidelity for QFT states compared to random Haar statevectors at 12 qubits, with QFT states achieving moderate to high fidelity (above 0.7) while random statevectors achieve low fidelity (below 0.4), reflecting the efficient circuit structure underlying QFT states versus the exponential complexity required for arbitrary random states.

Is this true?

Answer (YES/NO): YES